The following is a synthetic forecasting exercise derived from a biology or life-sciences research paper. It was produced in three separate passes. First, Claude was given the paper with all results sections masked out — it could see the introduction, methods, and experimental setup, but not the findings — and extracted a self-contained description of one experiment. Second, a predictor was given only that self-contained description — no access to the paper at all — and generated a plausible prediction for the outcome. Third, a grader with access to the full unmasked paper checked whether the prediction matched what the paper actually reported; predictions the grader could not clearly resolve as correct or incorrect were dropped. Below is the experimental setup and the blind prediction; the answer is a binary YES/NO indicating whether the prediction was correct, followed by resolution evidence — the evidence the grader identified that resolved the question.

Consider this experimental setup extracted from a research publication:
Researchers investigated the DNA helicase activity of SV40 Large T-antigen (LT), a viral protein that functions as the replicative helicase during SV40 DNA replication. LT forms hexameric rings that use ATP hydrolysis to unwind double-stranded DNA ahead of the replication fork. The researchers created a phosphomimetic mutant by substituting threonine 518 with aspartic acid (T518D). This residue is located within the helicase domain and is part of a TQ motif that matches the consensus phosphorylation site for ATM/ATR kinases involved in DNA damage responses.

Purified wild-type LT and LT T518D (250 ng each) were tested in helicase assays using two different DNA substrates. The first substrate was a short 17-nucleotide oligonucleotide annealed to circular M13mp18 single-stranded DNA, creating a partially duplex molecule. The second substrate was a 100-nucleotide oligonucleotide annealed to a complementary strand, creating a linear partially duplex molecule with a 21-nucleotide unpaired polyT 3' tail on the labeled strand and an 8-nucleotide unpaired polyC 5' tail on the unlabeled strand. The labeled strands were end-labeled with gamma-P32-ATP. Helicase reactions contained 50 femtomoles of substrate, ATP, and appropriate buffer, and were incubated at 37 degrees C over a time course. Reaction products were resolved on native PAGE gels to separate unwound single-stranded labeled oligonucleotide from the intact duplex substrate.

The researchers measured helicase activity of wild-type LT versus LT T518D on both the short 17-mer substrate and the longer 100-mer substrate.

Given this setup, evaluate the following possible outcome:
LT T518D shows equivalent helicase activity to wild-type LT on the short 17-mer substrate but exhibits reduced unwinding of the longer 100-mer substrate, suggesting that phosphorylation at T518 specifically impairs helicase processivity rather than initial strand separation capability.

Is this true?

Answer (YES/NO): YES